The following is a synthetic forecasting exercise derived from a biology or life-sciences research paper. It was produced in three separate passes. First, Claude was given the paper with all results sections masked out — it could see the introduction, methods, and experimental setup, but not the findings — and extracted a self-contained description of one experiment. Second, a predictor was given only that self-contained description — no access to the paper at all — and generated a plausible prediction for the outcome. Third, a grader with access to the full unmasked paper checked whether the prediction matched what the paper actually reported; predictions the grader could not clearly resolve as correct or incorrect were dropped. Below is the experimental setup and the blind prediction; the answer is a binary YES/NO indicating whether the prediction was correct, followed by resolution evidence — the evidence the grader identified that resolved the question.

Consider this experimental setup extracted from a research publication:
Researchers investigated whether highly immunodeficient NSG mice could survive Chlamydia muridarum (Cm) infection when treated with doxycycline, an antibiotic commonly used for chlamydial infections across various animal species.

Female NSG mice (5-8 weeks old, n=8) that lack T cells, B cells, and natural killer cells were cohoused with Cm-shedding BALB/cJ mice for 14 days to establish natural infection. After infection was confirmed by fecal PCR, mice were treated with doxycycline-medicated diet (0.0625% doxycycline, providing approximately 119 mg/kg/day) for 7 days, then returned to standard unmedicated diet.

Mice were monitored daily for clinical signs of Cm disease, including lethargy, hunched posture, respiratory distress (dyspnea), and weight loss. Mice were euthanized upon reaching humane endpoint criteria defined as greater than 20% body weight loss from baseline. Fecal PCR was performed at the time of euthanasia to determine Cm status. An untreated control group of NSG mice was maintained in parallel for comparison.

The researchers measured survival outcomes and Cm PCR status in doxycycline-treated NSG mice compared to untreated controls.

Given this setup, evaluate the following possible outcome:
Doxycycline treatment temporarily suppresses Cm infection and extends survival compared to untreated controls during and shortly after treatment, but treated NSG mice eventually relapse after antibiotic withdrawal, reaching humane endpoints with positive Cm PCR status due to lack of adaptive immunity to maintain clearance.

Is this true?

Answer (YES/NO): YES